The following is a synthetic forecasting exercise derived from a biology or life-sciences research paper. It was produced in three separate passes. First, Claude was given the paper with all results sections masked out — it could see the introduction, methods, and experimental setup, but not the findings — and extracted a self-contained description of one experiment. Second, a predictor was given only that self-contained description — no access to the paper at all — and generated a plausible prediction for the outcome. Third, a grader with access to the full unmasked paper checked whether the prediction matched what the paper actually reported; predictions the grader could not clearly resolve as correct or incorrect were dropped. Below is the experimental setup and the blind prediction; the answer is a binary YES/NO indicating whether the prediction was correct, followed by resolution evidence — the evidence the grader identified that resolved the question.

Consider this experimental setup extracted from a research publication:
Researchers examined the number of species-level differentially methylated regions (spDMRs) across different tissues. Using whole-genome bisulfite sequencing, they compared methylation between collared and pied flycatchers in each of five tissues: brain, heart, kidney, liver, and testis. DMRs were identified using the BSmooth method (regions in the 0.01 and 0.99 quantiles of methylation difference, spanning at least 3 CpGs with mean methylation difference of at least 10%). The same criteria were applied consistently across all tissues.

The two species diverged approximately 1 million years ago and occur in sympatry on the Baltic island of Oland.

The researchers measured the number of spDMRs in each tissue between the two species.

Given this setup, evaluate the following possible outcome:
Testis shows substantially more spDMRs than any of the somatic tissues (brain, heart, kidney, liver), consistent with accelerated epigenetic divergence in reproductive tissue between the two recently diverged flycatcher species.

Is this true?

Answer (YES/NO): NO